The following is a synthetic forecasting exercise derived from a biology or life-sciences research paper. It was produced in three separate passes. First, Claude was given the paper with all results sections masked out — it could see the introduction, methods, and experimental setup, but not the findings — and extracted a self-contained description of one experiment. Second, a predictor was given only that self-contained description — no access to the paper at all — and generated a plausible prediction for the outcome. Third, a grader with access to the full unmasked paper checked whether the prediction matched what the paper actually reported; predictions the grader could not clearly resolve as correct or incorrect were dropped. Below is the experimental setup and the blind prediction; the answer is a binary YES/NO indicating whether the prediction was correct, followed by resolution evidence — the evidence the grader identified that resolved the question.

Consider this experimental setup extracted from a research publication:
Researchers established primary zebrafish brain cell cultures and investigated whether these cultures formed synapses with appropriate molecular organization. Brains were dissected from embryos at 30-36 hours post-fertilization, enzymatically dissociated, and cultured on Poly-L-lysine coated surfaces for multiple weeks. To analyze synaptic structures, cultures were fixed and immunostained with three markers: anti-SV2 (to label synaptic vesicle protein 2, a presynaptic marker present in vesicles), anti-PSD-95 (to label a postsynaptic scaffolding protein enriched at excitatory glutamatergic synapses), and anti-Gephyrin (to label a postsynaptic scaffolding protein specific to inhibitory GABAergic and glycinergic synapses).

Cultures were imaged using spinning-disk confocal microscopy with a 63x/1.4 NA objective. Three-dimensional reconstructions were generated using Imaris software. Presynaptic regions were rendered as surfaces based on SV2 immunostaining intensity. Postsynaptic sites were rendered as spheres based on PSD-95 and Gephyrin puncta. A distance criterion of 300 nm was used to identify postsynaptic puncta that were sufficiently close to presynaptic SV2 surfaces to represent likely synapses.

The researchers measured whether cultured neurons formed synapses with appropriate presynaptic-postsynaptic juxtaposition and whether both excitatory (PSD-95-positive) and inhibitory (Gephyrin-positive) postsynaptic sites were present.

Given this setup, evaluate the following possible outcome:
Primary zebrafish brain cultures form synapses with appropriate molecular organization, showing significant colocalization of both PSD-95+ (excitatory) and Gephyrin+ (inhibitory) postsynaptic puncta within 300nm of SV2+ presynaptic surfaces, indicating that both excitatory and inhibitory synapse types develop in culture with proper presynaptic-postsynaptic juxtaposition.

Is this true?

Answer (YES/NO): YES